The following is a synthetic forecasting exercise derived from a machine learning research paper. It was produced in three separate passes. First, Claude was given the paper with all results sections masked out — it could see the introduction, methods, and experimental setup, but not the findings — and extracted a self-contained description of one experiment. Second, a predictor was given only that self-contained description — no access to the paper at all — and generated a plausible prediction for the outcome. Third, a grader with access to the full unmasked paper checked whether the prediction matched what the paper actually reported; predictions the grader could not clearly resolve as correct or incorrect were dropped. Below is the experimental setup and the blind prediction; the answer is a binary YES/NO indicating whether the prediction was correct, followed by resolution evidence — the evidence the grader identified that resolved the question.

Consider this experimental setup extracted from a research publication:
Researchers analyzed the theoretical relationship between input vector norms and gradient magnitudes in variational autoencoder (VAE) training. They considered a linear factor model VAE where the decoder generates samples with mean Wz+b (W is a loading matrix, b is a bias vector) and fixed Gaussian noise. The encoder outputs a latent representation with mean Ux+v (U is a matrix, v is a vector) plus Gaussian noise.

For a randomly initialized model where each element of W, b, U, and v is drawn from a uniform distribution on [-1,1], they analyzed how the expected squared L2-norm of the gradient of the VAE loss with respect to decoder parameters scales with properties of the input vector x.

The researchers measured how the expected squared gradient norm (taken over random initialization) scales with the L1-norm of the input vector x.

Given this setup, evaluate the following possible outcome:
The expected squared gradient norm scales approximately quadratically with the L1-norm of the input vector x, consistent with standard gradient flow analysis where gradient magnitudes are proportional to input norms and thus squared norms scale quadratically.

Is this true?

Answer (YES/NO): NO